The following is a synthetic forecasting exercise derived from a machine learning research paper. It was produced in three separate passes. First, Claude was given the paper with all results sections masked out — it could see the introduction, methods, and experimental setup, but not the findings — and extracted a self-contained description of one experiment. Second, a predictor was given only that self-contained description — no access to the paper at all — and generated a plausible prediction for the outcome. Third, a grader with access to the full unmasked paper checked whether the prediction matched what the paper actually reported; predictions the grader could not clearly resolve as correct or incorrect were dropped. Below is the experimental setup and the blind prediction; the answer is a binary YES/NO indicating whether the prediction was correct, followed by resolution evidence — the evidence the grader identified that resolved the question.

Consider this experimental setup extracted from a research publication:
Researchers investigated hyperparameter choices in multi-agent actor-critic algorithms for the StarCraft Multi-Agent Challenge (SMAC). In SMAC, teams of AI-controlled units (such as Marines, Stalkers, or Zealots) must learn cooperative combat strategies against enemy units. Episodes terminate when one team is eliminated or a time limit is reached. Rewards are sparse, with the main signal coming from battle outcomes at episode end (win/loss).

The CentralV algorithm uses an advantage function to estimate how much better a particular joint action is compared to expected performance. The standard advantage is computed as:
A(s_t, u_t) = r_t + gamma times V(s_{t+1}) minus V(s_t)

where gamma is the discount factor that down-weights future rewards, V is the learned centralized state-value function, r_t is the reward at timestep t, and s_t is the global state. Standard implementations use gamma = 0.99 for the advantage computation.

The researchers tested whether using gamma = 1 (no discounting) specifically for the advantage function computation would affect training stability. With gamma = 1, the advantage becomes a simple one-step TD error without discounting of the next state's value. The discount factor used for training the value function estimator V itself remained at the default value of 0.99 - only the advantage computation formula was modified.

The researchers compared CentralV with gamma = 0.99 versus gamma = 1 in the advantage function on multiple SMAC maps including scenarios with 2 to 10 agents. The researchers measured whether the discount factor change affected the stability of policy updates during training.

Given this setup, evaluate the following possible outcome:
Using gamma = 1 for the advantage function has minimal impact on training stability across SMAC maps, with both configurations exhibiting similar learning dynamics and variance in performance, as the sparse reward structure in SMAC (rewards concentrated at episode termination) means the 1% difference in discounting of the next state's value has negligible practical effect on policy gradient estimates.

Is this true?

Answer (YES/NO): NO